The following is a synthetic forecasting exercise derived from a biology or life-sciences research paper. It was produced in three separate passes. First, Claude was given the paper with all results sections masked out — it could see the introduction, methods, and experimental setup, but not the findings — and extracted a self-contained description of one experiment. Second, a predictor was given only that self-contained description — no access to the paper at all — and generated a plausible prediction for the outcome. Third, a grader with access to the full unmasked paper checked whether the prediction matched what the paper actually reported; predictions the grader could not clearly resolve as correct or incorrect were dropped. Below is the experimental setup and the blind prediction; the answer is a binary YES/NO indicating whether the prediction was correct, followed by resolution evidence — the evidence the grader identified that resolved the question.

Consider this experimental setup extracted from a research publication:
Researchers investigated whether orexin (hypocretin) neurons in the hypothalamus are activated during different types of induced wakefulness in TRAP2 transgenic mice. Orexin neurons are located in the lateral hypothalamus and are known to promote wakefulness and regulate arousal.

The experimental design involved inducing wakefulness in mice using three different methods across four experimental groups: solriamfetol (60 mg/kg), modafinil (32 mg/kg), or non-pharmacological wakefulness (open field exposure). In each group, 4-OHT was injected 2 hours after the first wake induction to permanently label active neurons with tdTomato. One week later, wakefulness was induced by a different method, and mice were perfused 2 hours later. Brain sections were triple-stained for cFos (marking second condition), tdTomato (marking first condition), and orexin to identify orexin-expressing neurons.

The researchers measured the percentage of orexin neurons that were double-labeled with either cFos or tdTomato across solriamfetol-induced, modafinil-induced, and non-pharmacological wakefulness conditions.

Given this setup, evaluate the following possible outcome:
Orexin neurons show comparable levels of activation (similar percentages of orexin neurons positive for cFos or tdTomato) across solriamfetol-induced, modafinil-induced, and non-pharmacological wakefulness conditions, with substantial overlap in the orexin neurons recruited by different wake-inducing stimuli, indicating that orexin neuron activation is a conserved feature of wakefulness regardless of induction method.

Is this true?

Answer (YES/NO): YES